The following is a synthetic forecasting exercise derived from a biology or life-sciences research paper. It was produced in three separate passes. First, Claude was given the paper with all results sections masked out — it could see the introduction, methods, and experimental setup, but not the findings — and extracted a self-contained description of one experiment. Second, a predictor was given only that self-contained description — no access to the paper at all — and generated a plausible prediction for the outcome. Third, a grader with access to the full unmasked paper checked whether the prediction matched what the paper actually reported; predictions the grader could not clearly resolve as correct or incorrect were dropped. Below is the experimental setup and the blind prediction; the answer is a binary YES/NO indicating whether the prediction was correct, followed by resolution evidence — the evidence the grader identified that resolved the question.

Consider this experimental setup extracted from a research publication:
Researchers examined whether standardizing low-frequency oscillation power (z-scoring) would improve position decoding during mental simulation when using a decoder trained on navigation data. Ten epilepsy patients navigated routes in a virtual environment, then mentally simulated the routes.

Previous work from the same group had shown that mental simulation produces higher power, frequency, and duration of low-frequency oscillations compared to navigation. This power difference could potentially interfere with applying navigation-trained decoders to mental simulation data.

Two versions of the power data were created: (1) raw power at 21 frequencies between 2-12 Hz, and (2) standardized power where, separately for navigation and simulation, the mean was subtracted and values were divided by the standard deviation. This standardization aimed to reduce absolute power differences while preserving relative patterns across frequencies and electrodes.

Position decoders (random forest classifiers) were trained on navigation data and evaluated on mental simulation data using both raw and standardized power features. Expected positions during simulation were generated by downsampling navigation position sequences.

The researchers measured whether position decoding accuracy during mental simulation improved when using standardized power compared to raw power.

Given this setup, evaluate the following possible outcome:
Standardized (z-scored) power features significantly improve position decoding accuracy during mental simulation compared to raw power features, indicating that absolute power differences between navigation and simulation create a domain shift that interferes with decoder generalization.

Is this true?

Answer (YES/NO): YES